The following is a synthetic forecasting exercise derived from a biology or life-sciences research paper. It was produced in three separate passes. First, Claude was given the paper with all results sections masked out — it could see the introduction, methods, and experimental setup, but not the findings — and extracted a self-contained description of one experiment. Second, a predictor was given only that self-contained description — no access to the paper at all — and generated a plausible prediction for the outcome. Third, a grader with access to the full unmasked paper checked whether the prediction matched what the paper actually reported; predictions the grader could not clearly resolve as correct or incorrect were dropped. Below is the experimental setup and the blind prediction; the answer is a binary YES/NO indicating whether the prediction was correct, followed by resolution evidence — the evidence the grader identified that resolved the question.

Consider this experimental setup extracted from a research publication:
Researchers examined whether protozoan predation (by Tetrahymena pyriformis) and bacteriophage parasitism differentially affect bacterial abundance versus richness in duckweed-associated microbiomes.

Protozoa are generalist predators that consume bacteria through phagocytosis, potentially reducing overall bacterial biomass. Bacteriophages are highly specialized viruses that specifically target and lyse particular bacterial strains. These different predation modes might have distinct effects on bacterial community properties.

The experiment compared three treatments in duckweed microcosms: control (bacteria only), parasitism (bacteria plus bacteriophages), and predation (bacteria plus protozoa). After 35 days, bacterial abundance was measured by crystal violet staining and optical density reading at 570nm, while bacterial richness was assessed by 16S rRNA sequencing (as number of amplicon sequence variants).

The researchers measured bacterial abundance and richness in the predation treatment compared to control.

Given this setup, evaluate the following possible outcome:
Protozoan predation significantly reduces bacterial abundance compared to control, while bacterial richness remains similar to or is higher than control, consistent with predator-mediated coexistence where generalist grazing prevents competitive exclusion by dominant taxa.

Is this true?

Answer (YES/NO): YES